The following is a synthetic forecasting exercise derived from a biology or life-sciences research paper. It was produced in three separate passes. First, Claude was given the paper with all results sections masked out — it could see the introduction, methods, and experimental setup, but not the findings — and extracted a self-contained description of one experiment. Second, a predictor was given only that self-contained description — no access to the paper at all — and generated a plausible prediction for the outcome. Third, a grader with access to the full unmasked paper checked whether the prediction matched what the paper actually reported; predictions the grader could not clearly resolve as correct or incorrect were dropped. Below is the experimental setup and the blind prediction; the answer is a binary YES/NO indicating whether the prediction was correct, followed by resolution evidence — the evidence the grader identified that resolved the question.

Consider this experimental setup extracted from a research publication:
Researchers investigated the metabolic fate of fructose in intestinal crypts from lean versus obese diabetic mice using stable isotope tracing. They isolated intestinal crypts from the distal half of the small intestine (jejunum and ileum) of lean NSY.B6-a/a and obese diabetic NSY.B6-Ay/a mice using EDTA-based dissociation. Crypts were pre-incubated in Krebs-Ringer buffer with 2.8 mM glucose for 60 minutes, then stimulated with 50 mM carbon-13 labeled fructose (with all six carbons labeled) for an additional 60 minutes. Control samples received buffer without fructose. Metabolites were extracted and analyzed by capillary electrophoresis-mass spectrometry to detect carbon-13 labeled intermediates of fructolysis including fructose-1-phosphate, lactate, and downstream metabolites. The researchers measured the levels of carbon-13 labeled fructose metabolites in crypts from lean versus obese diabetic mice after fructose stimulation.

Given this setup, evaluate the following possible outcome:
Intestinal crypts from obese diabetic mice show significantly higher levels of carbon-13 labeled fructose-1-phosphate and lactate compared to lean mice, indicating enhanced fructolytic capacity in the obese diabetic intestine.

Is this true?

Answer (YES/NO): YES